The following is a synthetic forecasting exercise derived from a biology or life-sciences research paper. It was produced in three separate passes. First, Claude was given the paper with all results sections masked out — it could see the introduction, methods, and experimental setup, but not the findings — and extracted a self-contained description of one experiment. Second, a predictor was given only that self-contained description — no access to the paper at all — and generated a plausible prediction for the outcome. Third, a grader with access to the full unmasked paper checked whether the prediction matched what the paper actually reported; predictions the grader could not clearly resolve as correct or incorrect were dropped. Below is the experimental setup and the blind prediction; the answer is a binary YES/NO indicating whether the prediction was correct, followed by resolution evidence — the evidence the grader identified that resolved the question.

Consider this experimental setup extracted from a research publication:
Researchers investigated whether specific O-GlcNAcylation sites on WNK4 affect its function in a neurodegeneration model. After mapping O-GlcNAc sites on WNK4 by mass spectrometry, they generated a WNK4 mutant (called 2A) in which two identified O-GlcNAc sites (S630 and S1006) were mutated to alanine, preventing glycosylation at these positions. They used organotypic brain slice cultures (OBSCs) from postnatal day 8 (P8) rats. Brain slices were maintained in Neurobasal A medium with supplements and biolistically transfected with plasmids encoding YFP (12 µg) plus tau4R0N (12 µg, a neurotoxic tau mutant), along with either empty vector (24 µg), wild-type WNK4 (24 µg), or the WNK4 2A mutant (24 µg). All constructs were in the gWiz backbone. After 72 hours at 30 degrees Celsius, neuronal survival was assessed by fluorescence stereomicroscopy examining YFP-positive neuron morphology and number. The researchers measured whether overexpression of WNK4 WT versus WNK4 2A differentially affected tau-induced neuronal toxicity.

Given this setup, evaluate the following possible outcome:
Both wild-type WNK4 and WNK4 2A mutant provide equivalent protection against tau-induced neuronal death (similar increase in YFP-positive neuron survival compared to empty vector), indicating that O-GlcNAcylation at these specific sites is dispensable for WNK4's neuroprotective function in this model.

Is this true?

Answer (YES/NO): NO